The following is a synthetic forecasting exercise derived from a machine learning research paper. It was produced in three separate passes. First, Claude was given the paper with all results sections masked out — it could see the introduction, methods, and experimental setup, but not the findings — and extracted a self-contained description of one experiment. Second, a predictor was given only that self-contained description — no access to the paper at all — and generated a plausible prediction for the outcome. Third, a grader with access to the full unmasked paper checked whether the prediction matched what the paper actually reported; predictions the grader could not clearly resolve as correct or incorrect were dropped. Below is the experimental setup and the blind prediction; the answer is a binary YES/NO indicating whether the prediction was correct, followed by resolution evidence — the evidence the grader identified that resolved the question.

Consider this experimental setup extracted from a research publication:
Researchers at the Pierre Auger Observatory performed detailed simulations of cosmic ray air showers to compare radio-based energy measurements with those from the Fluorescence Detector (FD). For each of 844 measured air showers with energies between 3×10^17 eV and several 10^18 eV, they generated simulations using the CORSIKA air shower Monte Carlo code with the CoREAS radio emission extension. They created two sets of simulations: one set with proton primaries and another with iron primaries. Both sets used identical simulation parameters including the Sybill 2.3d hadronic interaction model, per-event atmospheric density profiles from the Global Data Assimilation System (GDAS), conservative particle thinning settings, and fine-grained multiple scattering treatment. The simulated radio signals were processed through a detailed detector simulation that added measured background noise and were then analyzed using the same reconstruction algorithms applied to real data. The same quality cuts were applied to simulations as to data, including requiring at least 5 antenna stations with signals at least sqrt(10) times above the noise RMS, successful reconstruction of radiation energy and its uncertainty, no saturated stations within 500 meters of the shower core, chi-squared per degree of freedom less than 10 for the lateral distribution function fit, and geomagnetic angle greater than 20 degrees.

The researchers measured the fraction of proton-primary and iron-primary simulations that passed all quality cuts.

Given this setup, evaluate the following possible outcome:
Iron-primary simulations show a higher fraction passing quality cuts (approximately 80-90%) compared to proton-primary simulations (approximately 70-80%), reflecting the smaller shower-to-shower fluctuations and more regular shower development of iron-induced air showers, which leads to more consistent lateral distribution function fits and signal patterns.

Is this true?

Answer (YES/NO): NO